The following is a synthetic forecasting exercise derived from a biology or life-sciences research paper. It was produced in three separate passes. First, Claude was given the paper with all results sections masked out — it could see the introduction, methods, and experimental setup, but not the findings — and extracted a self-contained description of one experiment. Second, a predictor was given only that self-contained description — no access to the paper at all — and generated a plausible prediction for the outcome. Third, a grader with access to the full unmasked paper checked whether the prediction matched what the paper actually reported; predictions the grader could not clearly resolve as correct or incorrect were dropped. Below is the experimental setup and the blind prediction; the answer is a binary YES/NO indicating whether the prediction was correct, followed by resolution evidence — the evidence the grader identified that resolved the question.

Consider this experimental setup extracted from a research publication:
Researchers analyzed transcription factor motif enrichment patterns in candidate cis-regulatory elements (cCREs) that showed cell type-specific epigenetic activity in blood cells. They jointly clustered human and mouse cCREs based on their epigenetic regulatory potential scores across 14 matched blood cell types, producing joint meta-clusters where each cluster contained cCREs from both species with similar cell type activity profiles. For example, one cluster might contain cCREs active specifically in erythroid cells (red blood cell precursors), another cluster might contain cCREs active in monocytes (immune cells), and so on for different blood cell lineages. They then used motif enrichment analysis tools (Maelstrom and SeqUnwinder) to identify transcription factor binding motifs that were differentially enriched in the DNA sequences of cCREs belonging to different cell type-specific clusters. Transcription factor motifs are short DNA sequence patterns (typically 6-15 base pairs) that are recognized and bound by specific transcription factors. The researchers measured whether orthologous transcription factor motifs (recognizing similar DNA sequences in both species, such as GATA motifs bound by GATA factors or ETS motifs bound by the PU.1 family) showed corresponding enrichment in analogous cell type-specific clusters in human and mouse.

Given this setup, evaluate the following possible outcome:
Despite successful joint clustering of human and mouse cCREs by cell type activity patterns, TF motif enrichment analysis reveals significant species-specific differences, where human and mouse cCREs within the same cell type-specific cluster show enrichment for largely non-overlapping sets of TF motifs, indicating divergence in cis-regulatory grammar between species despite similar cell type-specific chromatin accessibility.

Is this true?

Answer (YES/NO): NO